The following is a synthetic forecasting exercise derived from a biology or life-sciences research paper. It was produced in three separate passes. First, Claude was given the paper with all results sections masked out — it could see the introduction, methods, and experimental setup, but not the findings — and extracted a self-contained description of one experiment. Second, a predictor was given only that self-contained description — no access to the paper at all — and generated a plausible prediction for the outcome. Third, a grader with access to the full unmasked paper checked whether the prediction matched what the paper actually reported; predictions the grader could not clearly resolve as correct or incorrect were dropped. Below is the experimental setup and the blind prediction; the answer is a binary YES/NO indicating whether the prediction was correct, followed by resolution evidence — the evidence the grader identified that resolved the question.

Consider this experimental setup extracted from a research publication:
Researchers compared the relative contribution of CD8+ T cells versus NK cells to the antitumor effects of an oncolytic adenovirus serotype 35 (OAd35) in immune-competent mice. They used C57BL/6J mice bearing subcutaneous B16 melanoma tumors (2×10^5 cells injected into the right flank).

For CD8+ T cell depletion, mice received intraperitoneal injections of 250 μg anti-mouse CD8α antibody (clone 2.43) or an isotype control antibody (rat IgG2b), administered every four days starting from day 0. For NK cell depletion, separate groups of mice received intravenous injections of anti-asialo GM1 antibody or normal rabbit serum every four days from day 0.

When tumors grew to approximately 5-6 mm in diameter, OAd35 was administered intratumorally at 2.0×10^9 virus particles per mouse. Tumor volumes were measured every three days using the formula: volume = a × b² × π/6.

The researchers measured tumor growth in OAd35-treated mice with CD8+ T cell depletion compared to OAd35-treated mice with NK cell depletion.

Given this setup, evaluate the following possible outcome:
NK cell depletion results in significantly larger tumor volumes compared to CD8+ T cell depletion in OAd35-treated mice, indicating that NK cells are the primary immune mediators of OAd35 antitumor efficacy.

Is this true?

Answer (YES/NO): YES